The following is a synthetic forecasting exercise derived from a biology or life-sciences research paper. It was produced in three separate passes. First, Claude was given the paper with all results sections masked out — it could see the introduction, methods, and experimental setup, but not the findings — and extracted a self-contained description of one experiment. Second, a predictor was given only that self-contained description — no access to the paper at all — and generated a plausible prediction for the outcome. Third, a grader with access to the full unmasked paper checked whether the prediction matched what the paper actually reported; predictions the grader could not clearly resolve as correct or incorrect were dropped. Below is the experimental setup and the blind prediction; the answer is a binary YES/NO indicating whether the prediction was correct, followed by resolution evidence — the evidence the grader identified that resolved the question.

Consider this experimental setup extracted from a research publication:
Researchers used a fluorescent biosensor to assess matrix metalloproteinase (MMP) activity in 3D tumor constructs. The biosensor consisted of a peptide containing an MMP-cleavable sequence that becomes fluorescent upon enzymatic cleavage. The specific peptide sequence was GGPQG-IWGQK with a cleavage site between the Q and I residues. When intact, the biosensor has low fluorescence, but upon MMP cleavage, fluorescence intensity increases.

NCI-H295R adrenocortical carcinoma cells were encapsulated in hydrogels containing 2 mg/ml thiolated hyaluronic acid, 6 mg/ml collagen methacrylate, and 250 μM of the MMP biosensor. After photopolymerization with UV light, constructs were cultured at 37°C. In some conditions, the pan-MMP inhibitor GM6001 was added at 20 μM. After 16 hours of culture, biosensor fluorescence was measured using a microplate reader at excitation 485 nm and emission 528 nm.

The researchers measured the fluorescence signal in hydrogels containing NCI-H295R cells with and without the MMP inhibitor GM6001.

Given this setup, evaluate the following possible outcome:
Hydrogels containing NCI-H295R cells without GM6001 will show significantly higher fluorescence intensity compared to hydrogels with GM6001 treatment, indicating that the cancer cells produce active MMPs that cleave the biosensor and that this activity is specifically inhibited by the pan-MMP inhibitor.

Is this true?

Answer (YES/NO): YES